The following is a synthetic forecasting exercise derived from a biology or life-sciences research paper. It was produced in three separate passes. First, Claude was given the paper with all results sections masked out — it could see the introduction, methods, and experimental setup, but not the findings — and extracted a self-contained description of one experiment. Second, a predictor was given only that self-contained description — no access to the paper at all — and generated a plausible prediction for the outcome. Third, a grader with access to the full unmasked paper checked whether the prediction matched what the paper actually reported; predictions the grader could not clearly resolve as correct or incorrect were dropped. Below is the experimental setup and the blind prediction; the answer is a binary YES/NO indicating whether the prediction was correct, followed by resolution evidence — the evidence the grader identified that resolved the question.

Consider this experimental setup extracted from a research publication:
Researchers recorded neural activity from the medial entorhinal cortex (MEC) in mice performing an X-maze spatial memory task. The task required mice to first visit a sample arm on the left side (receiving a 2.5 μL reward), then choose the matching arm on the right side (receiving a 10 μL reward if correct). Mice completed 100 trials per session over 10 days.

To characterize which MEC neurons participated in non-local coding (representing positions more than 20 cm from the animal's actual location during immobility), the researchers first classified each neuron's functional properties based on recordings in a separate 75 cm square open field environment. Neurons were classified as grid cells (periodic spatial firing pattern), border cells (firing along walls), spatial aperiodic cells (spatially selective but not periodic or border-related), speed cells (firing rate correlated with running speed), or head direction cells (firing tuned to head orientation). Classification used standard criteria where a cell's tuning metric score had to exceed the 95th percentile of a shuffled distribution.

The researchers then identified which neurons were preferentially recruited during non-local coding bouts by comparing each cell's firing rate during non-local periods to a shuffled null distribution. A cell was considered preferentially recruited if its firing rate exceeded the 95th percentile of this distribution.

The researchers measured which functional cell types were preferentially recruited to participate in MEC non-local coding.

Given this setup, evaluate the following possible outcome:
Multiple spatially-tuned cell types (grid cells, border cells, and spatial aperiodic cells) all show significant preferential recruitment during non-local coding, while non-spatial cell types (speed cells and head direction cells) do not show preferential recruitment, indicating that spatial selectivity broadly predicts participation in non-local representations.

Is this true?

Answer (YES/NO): NO